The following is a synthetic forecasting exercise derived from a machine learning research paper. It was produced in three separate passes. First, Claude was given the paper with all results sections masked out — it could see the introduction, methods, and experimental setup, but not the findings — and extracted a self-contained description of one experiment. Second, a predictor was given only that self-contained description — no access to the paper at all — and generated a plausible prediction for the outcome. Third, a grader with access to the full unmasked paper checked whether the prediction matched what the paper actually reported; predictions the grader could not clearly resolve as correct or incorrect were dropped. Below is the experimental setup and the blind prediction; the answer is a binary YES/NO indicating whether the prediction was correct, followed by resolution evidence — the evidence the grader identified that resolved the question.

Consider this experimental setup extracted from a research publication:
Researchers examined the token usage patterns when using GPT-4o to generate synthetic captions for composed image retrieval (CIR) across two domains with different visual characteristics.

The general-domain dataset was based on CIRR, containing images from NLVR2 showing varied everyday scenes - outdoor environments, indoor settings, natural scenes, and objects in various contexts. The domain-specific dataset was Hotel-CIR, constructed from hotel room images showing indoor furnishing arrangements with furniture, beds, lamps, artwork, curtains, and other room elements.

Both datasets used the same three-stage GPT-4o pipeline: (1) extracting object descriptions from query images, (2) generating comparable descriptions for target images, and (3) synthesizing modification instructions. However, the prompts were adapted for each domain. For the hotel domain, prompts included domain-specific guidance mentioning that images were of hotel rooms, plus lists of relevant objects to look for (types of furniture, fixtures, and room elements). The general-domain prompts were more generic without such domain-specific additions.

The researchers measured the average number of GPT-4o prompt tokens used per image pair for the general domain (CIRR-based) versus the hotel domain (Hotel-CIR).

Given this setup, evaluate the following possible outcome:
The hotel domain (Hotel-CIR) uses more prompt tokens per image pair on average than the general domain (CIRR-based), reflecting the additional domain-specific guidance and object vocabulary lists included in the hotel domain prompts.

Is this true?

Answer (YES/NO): YES